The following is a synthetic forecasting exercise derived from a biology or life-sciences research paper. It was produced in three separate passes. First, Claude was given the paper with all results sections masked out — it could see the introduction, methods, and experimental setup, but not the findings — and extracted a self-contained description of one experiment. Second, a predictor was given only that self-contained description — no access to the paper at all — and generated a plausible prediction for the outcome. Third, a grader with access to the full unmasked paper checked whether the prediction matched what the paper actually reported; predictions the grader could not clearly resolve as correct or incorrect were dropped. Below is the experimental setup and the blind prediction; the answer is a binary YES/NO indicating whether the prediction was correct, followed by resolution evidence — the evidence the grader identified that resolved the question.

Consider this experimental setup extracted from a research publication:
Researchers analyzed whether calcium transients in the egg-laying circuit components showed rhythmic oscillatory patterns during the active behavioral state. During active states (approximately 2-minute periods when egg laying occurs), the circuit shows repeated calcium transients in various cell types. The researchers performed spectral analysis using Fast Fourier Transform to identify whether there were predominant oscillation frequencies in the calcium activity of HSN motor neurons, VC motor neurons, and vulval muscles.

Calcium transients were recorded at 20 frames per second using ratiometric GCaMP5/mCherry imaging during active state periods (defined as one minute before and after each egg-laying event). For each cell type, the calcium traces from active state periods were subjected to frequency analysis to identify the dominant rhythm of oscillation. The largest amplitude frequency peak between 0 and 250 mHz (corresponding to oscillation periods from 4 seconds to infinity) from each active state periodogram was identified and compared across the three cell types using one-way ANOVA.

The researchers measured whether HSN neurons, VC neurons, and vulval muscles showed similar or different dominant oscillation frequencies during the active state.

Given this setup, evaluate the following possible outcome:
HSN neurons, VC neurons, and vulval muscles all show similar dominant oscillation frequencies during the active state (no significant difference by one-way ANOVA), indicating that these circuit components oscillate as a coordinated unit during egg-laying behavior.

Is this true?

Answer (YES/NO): NO